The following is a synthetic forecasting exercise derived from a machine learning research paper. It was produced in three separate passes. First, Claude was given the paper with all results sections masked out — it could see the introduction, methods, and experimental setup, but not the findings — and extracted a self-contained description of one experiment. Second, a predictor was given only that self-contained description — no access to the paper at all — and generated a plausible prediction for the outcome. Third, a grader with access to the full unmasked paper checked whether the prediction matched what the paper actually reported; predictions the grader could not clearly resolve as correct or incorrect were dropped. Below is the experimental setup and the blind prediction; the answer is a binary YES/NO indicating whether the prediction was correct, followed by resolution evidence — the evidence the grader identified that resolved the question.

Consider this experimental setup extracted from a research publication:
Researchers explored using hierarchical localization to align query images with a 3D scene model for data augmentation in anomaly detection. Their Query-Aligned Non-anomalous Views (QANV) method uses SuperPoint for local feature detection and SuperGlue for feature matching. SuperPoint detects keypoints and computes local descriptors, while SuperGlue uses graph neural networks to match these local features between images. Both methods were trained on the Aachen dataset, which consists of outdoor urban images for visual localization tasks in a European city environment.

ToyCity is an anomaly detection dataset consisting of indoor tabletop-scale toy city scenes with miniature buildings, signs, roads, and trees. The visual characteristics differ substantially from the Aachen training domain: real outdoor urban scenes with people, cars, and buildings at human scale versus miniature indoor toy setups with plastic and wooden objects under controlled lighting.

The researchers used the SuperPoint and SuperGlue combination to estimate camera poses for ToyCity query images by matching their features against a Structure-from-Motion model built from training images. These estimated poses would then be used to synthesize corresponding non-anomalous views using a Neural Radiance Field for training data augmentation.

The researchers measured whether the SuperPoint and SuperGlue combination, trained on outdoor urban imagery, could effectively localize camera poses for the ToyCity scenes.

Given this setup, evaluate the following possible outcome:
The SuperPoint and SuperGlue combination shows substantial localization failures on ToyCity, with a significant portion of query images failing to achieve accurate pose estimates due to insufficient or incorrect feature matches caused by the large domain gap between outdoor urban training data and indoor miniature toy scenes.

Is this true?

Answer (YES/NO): NO